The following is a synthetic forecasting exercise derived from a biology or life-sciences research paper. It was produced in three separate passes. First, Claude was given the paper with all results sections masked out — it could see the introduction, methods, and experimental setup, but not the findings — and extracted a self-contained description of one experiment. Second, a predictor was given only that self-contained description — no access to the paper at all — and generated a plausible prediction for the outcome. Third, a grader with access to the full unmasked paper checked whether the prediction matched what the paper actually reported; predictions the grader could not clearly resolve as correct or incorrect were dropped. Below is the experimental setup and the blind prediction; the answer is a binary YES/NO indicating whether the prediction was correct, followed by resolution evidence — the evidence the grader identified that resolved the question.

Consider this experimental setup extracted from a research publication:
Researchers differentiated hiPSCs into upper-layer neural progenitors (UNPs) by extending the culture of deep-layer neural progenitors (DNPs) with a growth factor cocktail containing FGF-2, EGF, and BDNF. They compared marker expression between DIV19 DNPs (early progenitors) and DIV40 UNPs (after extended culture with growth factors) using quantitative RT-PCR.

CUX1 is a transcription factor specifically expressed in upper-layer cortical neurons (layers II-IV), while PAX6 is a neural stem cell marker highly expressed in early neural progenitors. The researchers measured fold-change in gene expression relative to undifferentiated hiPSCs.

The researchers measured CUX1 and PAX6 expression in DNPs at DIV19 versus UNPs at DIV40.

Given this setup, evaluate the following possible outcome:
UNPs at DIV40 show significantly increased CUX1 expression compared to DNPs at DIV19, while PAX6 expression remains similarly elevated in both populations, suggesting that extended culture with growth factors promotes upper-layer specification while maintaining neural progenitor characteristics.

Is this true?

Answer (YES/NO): NO